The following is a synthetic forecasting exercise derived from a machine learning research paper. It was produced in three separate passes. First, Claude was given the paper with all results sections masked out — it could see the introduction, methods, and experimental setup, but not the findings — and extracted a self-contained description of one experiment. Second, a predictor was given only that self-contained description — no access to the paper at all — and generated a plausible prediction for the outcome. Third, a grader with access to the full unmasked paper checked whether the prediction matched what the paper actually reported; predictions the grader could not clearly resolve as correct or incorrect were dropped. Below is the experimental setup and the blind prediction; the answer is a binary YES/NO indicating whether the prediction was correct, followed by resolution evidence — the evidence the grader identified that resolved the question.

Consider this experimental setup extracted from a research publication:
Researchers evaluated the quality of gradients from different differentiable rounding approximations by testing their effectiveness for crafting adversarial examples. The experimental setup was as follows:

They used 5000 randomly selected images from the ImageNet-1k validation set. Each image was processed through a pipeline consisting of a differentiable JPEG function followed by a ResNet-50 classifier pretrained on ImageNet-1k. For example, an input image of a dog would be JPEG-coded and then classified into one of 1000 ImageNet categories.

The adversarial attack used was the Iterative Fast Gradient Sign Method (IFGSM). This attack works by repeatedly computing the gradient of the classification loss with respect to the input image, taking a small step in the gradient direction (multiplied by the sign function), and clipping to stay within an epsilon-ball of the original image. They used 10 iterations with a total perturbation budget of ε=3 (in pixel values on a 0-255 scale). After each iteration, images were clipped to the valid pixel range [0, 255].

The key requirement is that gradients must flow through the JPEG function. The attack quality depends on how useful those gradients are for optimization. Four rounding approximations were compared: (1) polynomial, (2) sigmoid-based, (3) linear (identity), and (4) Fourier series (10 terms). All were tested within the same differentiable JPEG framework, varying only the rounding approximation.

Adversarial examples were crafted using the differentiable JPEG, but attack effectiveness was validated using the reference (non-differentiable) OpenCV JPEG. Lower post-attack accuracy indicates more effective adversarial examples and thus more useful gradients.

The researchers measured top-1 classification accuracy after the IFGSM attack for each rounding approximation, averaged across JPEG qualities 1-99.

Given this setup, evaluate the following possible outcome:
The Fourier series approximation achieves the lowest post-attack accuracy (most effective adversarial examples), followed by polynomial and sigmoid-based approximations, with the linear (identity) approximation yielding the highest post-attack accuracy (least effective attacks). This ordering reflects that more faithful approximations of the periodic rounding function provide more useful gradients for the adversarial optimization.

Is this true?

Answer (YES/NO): NO